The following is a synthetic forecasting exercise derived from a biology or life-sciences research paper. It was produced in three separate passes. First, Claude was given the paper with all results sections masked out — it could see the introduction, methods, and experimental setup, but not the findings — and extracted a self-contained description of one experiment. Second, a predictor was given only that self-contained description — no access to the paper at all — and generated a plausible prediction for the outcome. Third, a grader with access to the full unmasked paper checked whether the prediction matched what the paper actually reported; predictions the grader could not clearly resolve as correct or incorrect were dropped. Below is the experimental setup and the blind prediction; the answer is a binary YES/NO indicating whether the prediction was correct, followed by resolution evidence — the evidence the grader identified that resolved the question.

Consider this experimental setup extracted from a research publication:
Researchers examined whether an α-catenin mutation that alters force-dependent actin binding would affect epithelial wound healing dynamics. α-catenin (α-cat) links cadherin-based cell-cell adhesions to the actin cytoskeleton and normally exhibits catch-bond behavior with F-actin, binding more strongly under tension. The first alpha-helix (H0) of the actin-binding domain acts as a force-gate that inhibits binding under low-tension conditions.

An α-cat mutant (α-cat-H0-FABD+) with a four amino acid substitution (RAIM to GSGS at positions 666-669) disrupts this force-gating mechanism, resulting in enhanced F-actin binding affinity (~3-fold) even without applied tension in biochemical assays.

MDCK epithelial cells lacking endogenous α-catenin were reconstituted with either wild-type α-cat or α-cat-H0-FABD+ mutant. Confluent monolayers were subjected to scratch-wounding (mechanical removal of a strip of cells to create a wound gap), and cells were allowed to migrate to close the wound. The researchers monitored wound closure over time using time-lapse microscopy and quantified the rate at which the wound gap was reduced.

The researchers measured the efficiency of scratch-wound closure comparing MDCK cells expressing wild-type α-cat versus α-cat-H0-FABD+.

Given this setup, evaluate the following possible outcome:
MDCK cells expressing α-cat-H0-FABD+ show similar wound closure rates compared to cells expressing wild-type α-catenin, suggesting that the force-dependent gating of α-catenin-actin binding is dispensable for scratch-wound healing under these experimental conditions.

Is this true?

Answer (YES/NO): NO